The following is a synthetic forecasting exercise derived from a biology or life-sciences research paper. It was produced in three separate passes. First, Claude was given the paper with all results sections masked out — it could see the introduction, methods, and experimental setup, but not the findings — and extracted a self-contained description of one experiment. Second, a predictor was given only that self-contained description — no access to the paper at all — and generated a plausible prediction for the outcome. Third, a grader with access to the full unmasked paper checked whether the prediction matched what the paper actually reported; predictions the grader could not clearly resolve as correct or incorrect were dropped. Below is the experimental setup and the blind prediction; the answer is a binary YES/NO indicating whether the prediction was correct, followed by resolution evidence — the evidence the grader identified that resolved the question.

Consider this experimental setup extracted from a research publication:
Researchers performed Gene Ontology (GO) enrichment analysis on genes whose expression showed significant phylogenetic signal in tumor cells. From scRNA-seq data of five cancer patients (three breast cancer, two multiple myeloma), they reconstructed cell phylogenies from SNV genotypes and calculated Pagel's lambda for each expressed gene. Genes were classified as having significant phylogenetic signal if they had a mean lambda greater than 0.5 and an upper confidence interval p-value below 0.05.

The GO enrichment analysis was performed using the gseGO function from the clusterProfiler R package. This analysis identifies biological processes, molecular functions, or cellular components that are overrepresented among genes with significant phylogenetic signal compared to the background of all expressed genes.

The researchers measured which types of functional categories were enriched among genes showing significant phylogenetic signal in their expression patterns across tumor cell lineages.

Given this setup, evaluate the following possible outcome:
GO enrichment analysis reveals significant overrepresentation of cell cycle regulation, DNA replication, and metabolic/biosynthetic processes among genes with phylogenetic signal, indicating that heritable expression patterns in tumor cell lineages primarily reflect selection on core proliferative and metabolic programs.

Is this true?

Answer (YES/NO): NO